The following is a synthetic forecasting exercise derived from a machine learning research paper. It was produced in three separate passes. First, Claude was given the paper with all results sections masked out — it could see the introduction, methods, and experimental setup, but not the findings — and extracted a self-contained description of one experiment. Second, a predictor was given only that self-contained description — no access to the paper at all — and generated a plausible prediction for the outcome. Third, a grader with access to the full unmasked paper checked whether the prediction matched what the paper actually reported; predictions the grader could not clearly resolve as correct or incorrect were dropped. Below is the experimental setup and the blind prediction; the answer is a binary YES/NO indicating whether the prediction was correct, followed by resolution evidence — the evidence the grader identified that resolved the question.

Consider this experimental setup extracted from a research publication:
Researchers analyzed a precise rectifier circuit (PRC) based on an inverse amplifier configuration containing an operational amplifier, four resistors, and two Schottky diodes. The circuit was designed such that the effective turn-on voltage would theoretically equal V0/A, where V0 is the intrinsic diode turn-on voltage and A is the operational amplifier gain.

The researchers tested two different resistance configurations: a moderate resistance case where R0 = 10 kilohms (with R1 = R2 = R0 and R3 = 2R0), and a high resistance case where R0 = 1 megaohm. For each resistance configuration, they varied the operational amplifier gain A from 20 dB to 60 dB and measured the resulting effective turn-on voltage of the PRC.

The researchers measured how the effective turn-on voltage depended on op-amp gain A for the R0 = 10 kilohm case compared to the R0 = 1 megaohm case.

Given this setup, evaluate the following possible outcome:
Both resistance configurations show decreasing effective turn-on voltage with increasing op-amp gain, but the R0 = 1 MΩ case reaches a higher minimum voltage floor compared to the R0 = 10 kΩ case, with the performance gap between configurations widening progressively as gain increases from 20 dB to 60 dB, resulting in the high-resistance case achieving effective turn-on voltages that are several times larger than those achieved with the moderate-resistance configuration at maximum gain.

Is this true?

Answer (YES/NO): NO